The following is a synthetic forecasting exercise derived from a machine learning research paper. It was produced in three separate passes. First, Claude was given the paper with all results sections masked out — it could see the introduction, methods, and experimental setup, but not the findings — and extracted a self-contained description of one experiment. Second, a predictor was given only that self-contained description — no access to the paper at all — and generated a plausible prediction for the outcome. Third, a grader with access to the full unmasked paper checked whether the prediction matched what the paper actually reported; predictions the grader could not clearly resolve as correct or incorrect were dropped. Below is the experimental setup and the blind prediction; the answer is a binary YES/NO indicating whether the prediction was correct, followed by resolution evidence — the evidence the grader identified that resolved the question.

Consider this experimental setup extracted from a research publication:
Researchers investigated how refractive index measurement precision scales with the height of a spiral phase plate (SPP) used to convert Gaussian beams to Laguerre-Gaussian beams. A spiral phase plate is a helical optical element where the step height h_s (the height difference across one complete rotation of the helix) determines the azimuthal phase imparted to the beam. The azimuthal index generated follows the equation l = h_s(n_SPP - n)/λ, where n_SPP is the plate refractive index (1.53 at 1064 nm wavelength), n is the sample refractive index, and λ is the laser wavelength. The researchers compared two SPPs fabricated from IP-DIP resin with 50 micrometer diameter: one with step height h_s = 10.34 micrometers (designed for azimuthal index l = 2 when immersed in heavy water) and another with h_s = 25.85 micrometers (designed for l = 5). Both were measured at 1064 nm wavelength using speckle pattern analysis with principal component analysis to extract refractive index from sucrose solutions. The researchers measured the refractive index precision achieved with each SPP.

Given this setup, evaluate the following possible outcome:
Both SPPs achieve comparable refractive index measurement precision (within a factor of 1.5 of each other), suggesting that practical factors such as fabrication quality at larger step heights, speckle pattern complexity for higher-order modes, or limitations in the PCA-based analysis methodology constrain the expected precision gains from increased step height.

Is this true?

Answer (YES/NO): NO